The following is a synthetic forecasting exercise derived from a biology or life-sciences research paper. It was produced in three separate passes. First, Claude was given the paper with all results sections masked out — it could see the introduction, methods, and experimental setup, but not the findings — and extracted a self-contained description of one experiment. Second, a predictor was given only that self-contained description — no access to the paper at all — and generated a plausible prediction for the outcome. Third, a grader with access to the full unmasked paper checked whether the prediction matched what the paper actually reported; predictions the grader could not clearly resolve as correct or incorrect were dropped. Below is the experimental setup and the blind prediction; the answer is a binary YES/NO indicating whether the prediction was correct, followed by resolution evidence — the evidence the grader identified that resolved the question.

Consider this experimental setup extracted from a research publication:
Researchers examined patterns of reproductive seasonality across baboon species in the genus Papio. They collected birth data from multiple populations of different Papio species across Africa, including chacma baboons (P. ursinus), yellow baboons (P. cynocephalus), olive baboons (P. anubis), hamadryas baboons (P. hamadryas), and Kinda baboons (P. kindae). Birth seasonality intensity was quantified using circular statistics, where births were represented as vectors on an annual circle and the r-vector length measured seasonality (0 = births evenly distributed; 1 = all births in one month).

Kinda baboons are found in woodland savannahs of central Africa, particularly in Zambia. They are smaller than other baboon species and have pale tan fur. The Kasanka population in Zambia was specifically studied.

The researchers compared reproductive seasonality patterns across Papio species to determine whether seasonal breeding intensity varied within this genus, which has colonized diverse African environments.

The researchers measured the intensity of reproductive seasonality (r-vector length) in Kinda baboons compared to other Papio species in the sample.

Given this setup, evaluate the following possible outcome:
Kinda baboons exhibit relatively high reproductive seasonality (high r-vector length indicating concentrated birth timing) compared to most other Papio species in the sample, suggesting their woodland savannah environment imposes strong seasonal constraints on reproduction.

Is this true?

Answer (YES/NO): YES